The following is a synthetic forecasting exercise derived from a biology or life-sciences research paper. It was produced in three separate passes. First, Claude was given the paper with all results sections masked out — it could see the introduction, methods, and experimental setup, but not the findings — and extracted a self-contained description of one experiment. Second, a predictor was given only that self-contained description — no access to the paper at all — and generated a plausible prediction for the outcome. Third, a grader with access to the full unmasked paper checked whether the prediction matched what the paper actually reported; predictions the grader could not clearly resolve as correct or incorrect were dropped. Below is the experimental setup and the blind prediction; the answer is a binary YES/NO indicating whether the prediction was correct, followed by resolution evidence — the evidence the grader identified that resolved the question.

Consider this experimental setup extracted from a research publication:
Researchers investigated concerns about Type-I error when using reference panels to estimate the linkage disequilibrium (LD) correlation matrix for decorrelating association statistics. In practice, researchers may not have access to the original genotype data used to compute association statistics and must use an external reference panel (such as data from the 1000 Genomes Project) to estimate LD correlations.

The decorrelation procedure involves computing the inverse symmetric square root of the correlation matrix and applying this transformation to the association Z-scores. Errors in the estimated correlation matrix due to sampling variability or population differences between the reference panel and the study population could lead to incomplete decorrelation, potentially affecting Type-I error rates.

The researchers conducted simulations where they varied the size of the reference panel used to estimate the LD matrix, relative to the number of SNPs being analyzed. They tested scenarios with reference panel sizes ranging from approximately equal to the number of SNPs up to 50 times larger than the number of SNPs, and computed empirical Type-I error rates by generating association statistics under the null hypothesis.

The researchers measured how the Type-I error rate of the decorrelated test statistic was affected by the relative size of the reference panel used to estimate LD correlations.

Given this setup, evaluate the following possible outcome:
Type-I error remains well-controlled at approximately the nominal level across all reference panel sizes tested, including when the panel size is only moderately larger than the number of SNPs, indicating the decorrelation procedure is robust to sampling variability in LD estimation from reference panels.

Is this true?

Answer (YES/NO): NO